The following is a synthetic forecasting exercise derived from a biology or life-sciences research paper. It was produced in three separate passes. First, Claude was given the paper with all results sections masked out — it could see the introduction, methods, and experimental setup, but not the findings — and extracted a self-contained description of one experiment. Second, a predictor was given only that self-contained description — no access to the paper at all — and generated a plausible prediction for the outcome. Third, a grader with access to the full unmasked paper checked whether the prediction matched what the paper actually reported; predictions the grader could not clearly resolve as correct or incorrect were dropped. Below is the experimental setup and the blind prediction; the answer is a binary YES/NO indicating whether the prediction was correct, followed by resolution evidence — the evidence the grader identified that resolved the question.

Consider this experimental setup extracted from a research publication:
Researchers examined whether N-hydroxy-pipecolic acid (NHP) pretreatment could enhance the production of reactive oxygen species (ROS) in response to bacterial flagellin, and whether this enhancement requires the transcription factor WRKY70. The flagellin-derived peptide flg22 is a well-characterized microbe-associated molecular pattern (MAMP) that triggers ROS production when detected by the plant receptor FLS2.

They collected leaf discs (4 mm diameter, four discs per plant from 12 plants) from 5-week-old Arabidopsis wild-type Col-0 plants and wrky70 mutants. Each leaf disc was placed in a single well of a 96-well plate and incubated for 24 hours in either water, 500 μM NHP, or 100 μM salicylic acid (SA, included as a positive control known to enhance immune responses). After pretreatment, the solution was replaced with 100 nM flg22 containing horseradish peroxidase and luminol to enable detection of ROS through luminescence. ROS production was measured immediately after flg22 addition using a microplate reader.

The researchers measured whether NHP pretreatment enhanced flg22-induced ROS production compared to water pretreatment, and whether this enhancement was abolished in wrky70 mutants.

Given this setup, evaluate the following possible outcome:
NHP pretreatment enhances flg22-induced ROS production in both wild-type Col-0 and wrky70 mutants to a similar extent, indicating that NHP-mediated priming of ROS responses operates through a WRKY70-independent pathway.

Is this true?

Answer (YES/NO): NO